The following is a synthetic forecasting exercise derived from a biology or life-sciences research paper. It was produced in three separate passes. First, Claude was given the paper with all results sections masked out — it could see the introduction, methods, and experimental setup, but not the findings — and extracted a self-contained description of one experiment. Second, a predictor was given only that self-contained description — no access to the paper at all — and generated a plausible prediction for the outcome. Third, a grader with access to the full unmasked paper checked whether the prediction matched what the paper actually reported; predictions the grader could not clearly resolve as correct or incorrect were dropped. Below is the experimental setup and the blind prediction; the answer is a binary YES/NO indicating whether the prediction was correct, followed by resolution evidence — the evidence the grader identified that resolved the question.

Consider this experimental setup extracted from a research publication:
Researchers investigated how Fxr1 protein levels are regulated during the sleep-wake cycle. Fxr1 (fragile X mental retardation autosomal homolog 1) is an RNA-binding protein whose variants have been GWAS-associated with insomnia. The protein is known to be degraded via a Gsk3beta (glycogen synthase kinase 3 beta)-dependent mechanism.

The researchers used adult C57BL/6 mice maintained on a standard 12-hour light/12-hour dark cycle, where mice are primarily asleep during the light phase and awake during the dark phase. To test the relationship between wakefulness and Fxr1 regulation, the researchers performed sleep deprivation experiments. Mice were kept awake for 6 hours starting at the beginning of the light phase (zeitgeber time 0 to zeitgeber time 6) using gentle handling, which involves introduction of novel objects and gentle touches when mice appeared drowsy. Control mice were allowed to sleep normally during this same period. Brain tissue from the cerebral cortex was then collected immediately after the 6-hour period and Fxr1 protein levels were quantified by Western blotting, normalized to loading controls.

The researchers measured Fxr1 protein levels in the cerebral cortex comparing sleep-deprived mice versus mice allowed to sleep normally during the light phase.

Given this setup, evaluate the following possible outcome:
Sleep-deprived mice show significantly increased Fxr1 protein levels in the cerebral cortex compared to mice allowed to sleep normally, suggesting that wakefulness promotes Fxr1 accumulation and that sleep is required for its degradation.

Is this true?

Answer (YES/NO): NO